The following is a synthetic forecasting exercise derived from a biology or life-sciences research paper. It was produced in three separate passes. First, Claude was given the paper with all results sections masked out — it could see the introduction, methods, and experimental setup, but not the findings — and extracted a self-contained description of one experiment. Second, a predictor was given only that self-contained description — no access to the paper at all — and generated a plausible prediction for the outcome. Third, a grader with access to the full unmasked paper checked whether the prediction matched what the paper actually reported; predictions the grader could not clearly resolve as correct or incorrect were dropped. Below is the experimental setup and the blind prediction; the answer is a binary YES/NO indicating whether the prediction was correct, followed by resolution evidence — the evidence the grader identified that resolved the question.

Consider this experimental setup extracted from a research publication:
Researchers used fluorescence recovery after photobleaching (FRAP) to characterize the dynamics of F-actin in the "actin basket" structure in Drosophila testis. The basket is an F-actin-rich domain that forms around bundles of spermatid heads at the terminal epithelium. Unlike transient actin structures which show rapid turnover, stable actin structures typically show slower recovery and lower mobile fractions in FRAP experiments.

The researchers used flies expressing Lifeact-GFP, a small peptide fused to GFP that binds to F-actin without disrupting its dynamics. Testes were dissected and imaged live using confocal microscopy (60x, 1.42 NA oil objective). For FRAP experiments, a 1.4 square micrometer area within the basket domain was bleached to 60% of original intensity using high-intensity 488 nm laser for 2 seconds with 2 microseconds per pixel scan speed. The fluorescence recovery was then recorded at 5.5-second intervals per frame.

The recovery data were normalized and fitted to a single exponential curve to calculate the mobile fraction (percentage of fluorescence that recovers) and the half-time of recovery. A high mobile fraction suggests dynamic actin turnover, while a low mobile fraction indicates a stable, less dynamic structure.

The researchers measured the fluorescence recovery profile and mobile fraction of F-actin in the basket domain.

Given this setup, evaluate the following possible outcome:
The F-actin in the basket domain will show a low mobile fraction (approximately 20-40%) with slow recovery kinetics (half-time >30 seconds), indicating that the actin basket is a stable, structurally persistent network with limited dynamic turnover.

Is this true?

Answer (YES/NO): NO